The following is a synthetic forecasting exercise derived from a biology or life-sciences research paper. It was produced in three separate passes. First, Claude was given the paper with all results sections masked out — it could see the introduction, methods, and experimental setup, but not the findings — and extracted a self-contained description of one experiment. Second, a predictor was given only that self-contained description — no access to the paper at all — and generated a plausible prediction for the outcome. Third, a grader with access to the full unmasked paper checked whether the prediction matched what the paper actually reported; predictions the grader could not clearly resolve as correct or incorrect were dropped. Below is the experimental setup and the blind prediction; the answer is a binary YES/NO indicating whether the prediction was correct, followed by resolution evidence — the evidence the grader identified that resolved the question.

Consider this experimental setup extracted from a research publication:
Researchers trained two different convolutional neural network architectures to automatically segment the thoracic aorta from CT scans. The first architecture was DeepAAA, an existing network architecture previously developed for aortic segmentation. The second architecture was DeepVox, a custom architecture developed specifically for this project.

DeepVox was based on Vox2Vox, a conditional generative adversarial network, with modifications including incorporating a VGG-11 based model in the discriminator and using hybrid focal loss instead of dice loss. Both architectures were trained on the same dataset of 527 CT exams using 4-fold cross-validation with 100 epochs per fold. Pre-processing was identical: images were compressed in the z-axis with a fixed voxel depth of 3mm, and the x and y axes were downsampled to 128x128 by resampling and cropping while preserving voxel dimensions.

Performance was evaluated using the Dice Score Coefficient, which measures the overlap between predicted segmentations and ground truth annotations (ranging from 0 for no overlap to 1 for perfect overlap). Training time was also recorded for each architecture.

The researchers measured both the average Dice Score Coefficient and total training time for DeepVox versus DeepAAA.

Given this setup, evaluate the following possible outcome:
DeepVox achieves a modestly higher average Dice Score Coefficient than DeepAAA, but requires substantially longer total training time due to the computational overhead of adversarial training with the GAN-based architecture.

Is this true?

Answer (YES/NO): NO